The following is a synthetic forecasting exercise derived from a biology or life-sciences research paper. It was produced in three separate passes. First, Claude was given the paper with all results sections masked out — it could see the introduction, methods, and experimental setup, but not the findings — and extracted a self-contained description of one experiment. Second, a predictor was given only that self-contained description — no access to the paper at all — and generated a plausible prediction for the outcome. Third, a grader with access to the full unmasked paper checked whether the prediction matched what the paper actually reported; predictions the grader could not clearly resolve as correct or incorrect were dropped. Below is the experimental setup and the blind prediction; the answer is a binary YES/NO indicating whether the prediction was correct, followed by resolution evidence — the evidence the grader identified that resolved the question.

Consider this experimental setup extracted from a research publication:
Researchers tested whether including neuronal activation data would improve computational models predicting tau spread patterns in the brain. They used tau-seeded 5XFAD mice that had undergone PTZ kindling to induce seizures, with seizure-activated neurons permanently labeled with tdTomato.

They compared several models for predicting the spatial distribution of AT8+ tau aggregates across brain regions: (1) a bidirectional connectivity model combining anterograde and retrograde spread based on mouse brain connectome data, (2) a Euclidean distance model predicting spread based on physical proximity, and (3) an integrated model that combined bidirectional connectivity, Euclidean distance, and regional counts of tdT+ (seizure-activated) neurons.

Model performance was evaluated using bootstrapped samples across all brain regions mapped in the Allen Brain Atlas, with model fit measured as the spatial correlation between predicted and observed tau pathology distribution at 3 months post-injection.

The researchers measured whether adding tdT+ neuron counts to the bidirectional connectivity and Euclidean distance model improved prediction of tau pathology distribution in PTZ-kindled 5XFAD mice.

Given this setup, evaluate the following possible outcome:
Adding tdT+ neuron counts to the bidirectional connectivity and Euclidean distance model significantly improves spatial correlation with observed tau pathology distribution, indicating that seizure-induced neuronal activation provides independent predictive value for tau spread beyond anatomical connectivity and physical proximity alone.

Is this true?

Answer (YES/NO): YES